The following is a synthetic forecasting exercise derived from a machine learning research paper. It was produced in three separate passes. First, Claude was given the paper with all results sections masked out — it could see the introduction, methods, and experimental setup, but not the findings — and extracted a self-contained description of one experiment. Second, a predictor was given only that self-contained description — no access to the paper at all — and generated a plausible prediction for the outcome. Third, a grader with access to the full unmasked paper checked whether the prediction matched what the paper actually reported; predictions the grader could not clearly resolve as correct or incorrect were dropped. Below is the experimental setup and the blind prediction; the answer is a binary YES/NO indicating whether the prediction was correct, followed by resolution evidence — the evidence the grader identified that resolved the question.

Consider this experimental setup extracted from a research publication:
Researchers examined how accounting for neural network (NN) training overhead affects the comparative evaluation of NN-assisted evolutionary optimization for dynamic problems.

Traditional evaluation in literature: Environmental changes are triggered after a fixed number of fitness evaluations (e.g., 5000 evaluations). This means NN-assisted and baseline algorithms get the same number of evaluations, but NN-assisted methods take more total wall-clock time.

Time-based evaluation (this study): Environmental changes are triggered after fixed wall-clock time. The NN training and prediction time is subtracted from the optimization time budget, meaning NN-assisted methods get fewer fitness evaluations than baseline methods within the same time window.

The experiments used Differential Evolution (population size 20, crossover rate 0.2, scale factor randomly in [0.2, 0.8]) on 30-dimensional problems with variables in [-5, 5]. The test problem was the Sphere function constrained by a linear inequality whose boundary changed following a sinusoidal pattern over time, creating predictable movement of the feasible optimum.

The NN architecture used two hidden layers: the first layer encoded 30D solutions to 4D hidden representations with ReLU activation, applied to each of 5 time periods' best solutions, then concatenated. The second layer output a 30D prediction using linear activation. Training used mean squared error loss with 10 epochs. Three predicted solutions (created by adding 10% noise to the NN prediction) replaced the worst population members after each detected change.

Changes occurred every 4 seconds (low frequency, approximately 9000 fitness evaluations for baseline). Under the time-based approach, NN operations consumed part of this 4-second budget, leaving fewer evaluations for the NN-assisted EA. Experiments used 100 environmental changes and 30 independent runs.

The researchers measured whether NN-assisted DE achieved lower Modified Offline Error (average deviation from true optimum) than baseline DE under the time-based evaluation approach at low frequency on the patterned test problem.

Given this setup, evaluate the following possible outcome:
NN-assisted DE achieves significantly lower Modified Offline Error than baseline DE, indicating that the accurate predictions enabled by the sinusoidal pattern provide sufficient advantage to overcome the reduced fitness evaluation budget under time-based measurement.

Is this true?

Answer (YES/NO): YES